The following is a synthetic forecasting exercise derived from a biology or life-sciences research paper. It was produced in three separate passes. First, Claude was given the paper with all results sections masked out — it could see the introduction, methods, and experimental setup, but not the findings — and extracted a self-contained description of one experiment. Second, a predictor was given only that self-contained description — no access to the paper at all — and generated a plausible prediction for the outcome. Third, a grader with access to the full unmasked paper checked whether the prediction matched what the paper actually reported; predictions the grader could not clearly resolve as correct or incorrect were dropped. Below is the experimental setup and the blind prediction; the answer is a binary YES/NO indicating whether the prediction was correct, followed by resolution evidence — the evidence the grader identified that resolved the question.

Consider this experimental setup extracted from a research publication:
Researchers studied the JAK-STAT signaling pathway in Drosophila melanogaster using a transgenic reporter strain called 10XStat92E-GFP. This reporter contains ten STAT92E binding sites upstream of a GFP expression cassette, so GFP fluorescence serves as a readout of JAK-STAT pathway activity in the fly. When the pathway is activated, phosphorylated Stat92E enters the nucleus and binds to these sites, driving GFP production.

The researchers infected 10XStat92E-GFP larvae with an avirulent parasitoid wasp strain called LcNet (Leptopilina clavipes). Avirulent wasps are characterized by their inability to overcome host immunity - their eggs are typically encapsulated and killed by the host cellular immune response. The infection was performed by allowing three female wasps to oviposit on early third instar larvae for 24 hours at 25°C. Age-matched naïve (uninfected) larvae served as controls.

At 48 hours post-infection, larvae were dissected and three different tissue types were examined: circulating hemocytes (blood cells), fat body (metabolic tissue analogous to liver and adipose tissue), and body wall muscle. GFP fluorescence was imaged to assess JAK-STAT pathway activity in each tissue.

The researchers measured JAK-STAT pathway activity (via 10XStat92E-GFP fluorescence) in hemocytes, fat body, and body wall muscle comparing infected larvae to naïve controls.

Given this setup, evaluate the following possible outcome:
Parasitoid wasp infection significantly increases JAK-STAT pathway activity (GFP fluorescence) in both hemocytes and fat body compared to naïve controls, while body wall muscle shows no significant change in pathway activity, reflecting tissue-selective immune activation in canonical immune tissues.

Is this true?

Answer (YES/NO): NO